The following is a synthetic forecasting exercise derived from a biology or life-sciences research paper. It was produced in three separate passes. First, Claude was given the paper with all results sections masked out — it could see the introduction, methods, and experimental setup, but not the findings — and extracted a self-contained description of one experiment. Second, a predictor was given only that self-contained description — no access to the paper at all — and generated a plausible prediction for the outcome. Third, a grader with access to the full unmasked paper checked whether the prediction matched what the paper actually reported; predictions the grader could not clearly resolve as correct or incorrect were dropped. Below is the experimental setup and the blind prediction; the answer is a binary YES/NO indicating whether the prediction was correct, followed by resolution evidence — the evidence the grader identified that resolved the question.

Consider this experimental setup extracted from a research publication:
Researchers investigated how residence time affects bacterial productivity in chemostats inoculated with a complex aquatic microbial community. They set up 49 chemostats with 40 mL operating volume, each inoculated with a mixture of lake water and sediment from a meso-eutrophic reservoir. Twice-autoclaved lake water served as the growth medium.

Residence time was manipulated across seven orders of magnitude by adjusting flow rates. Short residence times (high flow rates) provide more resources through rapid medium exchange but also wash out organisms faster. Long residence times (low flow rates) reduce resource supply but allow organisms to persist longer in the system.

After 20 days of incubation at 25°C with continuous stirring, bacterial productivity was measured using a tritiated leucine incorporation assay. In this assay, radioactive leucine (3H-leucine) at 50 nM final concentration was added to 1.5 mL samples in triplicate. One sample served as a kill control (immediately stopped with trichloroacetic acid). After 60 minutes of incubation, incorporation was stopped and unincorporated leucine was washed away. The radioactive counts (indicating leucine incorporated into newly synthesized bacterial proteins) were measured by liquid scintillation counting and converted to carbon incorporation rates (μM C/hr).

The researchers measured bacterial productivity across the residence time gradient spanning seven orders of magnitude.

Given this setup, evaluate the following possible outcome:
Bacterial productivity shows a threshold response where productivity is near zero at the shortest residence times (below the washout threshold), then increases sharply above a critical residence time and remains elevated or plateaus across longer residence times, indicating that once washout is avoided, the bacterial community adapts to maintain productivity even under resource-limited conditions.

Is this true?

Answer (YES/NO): NO